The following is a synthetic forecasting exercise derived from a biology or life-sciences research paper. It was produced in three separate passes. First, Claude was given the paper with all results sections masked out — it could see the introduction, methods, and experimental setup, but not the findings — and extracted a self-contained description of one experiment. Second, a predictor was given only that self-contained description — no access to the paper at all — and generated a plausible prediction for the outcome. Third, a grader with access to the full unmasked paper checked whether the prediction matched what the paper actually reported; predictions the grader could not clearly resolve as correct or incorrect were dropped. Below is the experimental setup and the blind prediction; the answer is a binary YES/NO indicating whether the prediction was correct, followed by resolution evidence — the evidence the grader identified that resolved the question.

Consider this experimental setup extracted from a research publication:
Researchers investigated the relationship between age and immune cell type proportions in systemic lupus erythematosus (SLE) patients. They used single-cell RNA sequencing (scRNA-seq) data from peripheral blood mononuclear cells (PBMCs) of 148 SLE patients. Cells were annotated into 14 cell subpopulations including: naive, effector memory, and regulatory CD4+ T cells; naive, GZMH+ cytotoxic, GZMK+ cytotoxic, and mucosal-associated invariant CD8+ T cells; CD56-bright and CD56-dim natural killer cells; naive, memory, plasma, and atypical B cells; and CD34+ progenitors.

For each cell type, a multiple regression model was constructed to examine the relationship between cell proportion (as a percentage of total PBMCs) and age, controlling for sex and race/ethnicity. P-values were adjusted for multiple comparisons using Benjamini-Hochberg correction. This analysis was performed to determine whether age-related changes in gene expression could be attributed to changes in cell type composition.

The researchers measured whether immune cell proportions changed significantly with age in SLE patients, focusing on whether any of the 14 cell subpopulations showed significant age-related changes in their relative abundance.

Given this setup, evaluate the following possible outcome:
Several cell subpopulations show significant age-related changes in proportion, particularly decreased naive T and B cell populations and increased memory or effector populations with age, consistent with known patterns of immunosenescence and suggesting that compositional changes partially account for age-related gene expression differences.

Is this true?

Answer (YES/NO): NO